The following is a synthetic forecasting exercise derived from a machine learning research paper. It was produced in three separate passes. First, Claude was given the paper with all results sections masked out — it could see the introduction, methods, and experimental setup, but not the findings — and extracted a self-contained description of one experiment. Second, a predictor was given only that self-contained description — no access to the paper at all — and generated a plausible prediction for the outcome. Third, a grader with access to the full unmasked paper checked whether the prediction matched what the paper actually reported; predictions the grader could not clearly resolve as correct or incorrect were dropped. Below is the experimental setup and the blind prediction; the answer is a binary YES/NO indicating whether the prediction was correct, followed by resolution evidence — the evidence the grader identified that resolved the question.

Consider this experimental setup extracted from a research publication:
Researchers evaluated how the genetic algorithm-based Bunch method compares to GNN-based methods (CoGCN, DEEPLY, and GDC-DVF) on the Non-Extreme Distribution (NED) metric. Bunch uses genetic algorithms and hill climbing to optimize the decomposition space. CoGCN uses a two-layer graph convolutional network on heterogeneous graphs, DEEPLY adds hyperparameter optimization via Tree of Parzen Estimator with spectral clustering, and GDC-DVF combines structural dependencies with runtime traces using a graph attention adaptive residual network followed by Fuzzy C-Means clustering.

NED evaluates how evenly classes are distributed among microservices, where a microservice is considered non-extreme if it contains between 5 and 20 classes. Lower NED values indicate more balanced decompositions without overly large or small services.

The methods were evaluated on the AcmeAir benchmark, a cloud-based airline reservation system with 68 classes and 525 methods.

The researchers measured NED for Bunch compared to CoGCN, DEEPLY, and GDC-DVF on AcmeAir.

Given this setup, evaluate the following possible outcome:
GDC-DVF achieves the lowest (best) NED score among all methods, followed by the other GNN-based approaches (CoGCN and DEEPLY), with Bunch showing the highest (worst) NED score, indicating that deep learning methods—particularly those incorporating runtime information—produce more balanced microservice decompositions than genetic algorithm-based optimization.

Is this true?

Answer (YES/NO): NO